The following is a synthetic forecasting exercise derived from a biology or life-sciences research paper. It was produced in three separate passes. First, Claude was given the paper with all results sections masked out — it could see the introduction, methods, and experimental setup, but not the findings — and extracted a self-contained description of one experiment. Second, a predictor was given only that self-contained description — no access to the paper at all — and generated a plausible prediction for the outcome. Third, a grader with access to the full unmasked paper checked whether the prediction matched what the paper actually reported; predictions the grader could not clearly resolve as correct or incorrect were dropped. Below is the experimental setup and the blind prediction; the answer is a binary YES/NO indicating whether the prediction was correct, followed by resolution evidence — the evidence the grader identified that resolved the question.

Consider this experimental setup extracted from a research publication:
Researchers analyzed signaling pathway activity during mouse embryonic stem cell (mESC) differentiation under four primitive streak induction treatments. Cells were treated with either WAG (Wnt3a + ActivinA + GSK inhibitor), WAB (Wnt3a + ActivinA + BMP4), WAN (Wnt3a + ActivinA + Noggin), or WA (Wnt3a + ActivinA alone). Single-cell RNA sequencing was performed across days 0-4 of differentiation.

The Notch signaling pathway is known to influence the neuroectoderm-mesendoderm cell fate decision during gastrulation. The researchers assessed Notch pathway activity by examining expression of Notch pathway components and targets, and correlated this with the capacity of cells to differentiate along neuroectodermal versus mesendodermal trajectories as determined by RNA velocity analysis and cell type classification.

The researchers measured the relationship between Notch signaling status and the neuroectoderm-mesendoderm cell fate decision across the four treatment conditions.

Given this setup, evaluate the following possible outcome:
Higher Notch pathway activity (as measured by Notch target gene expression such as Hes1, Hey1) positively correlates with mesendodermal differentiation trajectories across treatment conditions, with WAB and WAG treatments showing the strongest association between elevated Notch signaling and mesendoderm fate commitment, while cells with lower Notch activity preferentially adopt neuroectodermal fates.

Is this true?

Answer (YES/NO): NO